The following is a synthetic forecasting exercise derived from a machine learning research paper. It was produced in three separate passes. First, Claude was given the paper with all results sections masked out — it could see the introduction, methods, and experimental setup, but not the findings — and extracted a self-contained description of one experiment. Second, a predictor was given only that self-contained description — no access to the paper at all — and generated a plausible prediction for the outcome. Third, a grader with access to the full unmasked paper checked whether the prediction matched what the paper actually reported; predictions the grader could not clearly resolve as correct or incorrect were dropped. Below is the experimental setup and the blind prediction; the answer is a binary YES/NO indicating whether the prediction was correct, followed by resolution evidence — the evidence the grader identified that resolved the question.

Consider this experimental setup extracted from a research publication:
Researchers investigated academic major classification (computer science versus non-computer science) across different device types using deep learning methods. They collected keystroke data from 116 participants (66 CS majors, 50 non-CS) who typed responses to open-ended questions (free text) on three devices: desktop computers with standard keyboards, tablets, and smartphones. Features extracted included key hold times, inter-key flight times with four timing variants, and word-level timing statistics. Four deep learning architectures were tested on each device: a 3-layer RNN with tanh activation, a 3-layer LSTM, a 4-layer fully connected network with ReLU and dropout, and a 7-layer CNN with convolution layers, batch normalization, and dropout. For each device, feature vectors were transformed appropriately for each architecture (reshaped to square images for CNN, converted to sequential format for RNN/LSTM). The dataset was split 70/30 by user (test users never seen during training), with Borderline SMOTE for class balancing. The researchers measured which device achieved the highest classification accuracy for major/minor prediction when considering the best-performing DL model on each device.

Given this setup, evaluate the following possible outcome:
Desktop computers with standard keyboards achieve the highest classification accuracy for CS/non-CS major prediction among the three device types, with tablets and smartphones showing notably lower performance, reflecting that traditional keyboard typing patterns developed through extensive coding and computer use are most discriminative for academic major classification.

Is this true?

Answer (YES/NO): NO